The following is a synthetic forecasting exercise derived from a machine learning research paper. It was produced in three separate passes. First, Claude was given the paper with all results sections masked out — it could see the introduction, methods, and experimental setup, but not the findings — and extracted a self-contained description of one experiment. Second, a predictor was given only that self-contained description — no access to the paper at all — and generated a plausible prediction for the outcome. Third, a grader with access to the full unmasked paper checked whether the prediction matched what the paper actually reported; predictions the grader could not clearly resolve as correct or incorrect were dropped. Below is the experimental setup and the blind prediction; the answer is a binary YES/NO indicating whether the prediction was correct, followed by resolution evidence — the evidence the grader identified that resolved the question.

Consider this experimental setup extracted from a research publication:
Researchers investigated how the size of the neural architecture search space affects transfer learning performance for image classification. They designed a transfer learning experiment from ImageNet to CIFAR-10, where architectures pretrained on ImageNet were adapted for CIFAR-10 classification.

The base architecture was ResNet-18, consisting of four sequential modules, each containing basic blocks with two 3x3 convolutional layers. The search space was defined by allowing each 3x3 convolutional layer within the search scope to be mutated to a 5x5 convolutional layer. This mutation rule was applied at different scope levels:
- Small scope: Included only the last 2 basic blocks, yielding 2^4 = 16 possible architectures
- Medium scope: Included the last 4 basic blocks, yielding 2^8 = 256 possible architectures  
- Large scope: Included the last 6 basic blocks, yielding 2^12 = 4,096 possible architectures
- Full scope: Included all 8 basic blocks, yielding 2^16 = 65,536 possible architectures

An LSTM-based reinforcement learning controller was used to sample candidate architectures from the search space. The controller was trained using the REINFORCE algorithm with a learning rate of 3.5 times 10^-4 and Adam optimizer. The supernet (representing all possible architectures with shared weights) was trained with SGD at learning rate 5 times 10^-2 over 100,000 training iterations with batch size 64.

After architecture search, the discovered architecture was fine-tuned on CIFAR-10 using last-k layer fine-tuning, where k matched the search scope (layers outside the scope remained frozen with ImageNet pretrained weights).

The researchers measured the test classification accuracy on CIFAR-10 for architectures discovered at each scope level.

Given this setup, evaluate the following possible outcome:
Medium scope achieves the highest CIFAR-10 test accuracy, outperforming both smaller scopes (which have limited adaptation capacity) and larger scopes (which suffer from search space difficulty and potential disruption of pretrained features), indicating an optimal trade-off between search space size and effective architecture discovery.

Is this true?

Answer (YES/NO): NO